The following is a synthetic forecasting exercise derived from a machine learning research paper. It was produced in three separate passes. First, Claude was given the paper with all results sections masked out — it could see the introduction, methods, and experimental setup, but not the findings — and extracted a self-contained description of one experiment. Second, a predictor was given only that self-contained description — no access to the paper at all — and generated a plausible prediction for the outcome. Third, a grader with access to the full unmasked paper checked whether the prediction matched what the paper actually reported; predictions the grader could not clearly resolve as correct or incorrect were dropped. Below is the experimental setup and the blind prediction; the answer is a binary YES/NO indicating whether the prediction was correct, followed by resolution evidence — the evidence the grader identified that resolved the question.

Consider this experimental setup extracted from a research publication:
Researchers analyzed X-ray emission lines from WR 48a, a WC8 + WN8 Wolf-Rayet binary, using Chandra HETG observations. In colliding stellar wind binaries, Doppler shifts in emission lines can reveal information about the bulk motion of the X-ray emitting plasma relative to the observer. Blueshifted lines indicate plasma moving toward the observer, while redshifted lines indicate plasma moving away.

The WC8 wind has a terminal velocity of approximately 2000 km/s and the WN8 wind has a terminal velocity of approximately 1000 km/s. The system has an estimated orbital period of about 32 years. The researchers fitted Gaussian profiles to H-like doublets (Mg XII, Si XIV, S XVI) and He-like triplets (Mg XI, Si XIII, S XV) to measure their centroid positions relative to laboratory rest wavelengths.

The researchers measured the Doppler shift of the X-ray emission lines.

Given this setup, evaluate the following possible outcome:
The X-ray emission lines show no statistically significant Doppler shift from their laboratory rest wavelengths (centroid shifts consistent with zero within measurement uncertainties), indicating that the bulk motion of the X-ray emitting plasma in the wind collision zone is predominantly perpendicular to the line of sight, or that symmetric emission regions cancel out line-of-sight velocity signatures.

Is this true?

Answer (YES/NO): NO